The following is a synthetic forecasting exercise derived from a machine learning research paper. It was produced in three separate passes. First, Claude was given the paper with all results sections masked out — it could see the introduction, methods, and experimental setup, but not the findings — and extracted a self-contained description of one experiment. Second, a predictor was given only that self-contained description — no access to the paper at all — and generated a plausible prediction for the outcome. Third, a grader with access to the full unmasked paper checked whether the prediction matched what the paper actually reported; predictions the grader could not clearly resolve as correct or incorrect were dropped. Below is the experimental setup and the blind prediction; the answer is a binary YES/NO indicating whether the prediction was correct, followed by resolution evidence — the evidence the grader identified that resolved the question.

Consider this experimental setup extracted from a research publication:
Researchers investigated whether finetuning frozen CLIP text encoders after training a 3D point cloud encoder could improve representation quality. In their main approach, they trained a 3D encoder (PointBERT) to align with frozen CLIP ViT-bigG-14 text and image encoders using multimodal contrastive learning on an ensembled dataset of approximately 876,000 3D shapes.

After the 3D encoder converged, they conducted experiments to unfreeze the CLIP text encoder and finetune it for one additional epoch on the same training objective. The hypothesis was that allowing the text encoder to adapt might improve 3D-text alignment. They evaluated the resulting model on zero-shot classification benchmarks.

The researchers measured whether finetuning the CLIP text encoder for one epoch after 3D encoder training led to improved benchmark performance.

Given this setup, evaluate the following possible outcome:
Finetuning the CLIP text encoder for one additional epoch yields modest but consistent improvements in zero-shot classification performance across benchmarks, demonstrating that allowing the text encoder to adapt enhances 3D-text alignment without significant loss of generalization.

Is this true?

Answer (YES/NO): NO